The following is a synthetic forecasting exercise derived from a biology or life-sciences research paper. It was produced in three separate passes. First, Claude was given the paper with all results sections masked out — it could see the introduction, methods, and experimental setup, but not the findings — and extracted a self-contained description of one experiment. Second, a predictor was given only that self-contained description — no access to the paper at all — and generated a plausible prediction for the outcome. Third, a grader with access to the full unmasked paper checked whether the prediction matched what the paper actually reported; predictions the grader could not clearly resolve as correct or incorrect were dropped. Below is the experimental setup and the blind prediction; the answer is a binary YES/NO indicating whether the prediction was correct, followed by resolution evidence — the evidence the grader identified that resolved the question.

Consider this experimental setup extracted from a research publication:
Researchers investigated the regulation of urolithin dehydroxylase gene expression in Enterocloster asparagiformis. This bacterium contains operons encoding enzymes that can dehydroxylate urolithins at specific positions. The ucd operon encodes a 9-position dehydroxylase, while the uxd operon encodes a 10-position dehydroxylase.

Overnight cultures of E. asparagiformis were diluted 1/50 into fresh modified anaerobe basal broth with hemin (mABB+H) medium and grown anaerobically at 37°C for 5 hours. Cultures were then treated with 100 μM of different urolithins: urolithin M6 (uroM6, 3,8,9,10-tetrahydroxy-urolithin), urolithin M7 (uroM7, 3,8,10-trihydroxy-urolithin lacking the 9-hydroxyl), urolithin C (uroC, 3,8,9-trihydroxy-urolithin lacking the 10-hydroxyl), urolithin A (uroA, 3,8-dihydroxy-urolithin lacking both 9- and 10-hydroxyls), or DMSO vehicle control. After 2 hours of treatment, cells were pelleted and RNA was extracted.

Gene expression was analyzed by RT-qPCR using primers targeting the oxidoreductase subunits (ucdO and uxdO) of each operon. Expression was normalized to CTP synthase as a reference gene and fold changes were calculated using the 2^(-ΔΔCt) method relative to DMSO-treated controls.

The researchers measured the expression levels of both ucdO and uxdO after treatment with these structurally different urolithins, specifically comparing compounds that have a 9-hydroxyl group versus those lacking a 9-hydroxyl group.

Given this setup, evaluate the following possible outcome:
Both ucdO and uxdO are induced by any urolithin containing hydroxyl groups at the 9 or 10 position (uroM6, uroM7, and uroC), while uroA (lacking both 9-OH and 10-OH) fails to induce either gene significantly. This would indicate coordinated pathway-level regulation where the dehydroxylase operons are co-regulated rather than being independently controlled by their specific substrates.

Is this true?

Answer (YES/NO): NO